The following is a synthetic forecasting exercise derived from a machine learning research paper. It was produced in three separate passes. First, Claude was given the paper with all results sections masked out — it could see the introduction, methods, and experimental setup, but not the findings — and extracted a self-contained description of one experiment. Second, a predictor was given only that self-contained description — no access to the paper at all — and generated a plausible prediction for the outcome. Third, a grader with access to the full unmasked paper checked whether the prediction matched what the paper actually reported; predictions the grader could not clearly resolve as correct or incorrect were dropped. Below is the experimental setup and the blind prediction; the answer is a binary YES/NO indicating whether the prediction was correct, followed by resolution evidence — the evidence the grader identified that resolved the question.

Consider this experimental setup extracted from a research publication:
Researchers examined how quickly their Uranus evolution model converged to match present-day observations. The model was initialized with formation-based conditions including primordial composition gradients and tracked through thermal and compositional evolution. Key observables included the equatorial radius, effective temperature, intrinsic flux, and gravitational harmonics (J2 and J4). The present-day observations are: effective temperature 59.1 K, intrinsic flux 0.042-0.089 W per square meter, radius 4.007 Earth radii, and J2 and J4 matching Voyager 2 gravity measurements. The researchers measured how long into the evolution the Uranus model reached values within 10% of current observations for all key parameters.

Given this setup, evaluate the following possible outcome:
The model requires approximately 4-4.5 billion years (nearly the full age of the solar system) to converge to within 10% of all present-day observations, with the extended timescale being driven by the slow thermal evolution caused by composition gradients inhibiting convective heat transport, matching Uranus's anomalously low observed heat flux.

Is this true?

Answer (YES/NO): NO